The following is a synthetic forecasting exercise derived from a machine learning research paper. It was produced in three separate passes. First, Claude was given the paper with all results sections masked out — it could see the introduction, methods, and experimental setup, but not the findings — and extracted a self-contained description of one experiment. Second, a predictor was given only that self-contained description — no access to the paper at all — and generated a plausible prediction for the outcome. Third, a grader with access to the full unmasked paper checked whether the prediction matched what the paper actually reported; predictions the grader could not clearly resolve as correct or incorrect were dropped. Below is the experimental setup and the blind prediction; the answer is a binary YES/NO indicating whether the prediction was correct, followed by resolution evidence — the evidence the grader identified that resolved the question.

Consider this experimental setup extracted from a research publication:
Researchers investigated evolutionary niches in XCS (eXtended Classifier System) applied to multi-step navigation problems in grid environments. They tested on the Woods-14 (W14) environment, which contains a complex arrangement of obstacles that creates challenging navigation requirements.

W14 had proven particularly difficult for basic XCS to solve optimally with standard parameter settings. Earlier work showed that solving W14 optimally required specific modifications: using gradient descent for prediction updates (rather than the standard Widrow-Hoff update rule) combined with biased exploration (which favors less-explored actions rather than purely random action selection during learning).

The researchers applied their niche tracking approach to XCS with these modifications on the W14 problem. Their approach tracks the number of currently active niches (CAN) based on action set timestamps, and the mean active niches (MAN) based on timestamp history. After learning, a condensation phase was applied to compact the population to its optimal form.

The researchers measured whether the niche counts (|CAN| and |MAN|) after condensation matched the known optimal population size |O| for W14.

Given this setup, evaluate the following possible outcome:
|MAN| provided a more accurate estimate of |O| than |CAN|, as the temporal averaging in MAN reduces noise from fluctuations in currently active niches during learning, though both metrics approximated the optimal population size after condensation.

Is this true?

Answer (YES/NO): NO